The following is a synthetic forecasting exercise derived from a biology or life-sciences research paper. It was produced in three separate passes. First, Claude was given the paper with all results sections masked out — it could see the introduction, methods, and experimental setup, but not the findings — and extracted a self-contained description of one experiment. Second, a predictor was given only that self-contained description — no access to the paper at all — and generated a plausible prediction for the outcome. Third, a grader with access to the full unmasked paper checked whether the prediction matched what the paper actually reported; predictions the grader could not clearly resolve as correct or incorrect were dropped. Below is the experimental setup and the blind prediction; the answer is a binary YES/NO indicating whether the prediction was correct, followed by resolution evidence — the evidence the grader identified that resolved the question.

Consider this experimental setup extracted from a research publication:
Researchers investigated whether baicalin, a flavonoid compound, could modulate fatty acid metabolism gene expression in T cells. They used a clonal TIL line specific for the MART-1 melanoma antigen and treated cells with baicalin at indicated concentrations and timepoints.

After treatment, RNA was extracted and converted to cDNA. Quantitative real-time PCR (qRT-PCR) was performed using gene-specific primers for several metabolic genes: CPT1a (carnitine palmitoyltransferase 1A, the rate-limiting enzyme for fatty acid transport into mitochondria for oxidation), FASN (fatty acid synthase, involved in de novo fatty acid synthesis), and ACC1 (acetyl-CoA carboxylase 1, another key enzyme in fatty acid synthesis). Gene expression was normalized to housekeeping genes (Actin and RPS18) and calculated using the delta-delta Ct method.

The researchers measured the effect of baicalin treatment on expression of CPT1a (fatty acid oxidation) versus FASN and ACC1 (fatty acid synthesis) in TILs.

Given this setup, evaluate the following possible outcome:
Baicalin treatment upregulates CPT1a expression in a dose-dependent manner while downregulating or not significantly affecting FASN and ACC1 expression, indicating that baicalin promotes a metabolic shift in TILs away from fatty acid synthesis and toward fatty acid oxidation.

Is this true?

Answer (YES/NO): NO